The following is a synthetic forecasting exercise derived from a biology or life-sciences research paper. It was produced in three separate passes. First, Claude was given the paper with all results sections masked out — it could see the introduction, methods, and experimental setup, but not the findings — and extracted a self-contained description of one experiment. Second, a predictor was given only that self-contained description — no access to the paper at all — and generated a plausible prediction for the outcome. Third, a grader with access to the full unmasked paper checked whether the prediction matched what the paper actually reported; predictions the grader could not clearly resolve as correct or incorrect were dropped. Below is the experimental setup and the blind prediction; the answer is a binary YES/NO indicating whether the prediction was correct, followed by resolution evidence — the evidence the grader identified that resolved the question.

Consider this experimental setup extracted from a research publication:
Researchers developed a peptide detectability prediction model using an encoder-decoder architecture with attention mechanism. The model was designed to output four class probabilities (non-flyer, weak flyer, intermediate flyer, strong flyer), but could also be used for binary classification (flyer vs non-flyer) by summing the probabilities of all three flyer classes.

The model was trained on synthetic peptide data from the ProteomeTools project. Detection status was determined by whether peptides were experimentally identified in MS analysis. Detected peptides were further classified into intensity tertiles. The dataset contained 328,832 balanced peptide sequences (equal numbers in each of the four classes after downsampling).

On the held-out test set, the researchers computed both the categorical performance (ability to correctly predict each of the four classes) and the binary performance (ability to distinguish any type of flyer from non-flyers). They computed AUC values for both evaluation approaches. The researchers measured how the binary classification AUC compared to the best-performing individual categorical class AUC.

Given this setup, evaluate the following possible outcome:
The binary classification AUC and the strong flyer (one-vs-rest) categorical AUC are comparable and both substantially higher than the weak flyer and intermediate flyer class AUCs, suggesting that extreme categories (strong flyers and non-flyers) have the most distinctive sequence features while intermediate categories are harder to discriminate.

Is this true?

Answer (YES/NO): NO